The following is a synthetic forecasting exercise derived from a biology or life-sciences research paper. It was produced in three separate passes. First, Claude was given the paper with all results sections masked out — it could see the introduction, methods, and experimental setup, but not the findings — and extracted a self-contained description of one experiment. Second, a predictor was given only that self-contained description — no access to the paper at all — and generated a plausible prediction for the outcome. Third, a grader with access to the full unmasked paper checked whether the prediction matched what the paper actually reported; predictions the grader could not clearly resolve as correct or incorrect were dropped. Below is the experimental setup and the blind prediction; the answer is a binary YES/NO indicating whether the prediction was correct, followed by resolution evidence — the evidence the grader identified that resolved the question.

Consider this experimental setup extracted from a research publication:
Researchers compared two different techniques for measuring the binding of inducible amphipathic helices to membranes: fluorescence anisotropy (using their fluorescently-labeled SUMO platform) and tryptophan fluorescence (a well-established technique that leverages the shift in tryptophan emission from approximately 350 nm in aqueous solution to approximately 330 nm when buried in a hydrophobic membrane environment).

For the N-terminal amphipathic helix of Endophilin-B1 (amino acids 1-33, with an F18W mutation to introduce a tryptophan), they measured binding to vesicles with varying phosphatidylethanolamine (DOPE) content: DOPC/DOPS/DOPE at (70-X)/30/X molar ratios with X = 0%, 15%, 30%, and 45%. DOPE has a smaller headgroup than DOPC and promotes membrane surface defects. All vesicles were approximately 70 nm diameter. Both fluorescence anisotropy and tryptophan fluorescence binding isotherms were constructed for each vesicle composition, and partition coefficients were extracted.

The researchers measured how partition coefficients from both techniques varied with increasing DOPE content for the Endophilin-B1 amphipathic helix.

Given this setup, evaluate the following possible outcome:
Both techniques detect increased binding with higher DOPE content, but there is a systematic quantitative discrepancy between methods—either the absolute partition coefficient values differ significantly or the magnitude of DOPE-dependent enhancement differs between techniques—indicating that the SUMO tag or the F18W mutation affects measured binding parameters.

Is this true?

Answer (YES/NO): NO